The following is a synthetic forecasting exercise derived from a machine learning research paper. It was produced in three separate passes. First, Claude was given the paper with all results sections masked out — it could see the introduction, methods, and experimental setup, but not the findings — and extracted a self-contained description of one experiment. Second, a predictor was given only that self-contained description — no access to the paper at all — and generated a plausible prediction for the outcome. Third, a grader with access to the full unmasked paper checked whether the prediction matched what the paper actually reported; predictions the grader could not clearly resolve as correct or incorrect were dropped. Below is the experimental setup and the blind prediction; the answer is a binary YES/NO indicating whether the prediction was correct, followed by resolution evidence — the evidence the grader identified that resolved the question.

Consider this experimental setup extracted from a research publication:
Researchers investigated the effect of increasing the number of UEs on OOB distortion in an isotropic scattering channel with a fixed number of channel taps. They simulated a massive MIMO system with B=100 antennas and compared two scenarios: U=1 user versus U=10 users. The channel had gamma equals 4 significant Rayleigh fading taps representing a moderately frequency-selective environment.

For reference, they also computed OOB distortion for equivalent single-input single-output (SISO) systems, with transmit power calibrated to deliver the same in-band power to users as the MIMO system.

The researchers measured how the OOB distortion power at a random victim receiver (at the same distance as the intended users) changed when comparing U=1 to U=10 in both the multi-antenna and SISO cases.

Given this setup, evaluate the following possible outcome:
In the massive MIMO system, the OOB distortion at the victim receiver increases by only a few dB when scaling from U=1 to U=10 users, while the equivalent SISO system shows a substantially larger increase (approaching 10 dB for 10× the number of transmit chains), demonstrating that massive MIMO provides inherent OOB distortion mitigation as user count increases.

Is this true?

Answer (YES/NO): NO